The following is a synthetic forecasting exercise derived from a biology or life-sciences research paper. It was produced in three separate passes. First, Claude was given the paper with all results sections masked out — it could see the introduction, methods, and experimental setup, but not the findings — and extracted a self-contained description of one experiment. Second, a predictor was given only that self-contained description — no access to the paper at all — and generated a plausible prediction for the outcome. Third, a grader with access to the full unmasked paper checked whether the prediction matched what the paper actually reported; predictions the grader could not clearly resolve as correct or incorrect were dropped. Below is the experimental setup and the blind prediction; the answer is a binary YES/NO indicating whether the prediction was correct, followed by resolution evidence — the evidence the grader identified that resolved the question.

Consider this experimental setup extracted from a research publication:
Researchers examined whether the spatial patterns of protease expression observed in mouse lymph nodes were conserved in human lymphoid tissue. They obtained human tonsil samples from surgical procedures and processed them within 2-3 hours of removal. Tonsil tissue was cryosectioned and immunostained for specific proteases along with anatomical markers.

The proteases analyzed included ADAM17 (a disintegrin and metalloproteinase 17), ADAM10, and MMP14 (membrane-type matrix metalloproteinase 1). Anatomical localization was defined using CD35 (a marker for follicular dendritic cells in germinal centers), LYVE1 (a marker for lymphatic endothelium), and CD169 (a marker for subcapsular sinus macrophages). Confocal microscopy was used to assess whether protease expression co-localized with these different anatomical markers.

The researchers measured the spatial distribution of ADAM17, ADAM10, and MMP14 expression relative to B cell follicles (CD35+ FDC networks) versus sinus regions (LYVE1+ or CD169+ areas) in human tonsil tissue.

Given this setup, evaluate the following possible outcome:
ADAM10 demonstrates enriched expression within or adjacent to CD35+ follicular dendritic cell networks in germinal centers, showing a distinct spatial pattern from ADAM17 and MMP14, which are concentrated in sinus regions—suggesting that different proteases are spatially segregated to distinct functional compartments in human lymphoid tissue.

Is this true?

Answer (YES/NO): NO